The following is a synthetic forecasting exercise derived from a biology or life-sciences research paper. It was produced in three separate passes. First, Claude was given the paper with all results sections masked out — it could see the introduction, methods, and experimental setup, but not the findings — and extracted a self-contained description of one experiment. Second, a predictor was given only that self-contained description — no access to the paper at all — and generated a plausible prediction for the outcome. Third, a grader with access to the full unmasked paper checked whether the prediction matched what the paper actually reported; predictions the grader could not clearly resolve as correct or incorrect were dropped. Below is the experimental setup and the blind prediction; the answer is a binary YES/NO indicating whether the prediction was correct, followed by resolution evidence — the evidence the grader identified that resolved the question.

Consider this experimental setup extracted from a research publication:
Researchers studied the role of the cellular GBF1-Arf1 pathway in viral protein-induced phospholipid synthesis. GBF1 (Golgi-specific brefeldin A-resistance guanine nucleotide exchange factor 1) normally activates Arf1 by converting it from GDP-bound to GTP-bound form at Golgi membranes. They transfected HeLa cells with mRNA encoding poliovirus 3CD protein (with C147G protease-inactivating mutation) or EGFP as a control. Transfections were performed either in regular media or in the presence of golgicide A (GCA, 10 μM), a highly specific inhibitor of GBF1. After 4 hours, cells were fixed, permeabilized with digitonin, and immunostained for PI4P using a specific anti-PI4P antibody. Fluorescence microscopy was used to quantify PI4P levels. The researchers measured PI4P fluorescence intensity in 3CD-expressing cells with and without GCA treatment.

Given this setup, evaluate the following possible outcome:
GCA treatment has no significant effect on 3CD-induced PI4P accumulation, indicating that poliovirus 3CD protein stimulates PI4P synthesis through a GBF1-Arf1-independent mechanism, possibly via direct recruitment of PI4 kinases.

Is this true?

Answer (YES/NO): NO